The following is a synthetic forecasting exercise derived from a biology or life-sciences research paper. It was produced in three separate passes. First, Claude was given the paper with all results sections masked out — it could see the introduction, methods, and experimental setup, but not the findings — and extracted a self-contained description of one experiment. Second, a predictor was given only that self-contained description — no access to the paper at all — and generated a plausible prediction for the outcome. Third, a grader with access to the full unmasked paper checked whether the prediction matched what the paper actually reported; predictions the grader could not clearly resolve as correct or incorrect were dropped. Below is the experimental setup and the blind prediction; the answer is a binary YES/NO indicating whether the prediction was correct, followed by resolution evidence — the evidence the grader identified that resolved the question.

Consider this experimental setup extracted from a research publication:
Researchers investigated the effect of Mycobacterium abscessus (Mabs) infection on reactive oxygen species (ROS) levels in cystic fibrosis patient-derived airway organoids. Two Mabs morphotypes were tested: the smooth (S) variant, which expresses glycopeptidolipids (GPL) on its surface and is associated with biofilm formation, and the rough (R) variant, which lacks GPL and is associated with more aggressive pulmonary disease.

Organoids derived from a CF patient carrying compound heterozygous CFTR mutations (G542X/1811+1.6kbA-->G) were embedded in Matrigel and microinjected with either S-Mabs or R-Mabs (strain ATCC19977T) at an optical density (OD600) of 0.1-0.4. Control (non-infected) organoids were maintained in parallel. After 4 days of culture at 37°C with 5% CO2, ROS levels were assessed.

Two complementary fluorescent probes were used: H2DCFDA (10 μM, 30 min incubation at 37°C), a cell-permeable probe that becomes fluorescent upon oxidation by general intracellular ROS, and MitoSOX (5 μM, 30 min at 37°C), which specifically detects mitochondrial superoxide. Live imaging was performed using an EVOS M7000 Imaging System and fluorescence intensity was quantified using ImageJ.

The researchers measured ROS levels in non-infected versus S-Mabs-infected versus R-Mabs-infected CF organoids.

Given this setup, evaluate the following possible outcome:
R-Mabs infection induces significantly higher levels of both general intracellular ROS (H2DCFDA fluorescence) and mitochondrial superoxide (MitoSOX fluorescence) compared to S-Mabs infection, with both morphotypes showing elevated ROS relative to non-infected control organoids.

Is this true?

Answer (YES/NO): YES